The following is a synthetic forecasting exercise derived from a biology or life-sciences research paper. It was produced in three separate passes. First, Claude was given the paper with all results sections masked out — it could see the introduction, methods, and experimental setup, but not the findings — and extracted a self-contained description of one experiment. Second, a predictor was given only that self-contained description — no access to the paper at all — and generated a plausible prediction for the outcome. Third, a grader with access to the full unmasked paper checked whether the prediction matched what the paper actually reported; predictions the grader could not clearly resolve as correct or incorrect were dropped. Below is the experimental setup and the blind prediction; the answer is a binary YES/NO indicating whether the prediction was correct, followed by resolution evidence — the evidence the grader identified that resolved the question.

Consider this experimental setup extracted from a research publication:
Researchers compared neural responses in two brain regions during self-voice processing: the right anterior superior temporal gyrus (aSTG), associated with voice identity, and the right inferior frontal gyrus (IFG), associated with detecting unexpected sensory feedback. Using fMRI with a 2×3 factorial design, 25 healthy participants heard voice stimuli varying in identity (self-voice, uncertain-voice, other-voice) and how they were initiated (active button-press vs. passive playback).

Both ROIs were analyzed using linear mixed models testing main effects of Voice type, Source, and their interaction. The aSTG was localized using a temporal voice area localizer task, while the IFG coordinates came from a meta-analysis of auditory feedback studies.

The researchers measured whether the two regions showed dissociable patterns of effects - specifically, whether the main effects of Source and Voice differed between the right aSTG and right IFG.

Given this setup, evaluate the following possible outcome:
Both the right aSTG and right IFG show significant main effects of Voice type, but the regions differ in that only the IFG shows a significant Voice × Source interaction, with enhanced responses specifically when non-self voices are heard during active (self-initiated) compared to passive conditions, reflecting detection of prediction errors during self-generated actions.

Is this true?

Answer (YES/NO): NO